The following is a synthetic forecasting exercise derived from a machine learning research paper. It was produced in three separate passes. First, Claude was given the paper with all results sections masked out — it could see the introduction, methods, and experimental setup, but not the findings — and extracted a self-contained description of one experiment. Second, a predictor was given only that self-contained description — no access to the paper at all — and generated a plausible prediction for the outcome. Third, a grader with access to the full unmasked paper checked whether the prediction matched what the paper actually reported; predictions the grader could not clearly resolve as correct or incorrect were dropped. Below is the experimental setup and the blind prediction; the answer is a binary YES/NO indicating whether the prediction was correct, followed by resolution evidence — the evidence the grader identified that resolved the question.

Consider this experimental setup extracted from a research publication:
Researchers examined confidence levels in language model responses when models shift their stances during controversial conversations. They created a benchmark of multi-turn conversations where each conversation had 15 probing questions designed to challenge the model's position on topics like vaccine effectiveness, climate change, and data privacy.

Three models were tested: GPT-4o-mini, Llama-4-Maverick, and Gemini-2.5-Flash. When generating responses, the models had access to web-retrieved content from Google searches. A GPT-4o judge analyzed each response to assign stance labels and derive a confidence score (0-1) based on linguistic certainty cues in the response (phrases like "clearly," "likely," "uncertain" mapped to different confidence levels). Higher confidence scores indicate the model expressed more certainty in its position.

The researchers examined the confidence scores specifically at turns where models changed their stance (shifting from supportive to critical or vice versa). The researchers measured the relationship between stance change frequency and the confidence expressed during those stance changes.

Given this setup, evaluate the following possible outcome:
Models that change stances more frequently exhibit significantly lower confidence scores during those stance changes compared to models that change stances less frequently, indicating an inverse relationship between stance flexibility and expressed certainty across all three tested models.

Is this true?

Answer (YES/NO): NO